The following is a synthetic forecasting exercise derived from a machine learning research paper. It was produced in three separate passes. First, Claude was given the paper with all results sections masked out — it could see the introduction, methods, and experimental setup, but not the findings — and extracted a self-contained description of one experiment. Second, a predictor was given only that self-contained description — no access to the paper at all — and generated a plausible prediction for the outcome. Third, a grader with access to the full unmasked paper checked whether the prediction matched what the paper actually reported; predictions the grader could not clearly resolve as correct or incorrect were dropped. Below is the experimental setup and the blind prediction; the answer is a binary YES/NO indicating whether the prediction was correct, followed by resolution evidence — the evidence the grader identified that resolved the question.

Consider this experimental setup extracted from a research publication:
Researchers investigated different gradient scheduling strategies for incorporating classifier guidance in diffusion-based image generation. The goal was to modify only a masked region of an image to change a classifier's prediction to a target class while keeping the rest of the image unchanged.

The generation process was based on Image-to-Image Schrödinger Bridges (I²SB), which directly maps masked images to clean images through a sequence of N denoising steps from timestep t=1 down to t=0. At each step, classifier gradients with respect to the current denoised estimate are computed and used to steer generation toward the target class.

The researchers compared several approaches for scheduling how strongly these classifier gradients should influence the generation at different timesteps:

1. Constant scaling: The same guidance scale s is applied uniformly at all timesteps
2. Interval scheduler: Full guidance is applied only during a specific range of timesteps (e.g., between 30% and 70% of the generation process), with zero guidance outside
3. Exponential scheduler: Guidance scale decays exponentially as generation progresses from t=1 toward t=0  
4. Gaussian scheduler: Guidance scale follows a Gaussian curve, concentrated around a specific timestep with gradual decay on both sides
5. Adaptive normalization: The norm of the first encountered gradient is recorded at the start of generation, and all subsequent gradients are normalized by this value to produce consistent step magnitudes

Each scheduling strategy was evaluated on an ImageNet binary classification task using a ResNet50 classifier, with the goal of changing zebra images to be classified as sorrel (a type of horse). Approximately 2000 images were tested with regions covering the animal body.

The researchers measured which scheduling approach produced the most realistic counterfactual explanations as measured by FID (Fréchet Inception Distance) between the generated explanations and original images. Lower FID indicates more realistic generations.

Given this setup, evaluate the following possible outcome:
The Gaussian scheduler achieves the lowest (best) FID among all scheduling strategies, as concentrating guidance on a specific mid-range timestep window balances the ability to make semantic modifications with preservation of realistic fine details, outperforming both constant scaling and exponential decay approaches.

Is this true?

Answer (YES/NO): NO